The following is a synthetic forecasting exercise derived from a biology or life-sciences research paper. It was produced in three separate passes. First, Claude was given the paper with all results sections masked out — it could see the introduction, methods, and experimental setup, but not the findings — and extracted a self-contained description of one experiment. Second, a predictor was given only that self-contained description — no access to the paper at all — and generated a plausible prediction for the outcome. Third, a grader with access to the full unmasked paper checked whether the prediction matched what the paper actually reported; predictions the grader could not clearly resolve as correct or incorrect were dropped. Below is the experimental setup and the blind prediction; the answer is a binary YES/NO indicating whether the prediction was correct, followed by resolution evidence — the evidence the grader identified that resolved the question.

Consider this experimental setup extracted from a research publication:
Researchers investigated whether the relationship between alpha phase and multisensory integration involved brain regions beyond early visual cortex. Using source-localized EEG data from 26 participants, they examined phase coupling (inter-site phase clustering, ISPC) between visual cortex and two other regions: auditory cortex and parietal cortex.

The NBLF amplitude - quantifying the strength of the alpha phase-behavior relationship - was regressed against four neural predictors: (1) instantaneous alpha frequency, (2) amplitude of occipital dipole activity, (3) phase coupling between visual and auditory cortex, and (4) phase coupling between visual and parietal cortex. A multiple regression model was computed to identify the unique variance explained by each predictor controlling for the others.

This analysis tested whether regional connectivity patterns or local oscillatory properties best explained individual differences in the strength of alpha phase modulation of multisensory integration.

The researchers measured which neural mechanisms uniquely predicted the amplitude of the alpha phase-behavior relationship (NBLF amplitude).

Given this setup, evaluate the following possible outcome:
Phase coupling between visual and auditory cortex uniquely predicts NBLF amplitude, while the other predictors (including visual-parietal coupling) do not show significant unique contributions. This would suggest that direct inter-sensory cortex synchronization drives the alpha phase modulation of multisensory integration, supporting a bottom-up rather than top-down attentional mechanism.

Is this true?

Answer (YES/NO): NO